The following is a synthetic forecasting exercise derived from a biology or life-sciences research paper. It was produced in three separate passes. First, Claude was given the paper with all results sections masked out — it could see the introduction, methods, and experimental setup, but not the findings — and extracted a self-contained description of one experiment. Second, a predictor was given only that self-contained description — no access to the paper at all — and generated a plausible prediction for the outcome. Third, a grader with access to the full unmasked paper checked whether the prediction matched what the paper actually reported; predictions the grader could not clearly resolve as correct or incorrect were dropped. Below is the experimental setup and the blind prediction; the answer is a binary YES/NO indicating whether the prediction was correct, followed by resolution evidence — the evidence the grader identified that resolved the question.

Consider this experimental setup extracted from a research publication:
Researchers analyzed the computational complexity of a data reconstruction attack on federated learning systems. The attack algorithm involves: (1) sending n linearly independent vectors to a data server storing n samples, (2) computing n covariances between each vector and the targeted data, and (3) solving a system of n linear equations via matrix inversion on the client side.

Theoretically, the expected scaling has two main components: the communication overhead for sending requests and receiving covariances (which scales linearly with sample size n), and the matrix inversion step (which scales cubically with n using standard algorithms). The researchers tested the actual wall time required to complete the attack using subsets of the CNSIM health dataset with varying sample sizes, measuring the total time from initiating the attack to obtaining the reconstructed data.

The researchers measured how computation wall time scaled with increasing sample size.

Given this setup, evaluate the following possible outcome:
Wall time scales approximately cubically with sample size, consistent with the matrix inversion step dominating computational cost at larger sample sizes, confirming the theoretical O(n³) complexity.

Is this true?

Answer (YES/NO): NO